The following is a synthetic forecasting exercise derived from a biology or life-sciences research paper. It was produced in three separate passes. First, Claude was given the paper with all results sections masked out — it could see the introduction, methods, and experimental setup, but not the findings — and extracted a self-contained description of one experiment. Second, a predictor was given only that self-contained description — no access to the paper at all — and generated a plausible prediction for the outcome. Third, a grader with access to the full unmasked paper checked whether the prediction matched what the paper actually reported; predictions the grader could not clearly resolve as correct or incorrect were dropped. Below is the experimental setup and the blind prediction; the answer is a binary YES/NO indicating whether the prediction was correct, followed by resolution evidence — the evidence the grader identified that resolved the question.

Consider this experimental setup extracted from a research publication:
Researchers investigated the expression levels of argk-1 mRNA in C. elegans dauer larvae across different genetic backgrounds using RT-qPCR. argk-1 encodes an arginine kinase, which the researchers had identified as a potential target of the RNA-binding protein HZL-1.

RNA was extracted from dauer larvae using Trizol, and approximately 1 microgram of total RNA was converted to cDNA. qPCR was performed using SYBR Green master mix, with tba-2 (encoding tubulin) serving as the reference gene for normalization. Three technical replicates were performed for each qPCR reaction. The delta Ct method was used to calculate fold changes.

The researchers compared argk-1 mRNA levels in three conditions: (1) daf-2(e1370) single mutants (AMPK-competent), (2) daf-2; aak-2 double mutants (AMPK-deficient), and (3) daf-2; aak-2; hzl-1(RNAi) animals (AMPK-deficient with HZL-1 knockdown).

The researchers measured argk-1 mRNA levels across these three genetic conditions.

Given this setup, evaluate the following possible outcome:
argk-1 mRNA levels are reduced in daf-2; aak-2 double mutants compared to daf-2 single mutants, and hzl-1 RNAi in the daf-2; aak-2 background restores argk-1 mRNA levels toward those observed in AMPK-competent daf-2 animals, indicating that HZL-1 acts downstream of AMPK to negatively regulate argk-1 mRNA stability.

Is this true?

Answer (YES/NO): YES